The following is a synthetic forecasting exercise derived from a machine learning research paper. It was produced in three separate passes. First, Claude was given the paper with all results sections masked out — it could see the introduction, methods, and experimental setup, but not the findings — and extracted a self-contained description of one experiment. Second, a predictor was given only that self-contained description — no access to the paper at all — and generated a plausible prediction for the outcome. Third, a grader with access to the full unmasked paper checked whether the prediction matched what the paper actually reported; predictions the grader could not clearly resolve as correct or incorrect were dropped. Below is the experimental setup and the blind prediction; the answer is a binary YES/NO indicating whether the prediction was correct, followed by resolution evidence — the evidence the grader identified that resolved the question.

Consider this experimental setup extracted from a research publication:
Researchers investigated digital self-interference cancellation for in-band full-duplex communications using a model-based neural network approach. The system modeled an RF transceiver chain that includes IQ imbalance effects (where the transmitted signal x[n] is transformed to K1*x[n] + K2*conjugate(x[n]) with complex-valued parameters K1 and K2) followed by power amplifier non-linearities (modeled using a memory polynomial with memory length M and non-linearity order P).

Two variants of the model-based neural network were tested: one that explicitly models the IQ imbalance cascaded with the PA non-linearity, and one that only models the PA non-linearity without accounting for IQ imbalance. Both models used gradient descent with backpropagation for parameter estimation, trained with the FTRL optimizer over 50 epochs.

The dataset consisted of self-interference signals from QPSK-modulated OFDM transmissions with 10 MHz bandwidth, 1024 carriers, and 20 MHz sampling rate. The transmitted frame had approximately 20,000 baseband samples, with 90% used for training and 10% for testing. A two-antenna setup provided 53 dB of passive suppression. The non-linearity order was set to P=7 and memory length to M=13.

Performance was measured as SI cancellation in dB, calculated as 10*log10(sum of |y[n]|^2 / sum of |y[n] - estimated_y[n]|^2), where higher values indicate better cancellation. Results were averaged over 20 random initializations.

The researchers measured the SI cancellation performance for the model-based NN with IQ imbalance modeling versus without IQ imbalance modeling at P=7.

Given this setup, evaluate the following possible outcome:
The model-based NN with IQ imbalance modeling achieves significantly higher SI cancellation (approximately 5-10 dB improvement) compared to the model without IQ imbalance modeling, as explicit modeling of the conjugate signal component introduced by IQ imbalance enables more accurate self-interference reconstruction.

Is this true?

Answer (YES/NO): NO